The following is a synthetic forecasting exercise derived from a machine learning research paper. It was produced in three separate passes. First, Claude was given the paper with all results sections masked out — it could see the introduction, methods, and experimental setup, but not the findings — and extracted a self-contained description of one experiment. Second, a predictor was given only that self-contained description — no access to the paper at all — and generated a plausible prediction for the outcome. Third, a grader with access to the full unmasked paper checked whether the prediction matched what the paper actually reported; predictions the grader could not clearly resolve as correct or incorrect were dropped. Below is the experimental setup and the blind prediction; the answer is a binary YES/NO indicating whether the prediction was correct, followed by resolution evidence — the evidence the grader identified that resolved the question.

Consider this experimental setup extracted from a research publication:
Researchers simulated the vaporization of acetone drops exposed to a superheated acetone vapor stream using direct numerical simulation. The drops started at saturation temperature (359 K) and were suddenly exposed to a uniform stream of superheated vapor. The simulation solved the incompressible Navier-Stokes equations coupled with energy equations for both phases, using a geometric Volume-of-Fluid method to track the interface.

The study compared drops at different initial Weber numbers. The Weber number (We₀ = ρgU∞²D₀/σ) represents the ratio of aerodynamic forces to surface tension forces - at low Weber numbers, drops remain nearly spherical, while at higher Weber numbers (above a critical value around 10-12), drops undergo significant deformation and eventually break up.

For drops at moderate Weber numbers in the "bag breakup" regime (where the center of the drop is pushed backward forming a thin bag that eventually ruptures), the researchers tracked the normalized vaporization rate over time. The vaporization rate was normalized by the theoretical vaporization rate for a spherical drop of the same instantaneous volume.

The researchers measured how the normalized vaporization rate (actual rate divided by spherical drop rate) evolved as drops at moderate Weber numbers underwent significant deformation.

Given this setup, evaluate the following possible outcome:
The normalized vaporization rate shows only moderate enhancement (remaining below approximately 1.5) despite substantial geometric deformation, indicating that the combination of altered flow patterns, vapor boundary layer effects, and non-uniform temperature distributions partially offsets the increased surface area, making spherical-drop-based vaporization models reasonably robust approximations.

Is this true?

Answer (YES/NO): NO